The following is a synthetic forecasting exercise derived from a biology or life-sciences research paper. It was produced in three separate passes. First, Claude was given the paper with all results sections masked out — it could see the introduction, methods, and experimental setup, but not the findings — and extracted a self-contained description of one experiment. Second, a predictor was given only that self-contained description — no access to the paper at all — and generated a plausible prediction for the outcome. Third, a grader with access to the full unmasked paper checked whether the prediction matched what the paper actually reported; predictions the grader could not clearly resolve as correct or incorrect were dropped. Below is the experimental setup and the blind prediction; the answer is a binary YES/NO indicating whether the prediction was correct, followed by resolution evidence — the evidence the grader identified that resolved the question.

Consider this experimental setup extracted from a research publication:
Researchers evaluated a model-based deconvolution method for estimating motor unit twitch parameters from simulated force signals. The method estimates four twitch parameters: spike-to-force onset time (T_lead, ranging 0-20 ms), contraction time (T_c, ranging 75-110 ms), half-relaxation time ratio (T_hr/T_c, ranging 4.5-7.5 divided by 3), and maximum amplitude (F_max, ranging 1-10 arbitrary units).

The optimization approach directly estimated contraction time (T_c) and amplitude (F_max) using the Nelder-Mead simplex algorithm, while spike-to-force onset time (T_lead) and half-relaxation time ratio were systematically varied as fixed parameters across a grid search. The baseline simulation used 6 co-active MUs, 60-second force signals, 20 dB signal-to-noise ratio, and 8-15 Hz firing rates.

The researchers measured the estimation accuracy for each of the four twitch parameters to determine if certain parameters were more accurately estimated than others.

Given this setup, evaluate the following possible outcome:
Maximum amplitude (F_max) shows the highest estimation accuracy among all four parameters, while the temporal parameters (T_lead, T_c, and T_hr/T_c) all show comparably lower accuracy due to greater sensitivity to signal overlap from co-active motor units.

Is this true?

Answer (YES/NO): NO